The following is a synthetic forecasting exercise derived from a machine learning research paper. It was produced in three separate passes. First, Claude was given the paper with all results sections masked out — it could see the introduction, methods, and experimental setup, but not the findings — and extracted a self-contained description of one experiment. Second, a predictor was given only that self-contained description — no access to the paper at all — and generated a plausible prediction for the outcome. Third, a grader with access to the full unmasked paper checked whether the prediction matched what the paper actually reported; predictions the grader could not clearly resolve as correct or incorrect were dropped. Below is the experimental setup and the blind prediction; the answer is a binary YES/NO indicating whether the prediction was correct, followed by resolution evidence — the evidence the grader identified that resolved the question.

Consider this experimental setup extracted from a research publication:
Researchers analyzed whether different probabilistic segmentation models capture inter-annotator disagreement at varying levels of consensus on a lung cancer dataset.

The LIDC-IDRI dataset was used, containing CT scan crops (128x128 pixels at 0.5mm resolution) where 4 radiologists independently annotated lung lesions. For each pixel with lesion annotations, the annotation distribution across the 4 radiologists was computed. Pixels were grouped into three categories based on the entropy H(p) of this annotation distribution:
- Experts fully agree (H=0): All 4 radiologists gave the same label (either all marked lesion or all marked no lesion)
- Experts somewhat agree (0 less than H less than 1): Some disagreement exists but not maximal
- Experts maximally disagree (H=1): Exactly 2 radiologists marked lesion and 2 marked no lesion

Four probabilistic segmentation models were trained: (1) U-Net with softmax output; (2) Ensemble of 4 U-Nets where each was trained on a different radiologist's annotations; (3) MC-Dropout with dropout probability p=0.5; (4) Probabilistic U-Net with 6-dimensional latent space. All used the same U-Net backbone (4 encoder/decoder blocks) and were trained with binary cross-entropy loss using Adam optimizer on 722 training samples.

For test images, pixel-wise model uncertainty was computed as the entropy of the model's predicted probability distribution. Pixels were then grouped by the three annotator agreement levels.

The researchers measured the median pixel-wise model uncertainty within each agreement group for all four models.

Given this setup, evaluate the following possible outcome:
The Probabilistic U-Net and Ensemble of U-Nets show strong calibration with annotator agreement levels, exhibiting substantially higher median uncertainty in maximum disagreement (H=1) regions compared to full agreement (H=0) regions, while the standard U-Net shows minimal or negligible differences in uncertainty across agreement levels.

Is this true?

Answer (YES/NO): NO